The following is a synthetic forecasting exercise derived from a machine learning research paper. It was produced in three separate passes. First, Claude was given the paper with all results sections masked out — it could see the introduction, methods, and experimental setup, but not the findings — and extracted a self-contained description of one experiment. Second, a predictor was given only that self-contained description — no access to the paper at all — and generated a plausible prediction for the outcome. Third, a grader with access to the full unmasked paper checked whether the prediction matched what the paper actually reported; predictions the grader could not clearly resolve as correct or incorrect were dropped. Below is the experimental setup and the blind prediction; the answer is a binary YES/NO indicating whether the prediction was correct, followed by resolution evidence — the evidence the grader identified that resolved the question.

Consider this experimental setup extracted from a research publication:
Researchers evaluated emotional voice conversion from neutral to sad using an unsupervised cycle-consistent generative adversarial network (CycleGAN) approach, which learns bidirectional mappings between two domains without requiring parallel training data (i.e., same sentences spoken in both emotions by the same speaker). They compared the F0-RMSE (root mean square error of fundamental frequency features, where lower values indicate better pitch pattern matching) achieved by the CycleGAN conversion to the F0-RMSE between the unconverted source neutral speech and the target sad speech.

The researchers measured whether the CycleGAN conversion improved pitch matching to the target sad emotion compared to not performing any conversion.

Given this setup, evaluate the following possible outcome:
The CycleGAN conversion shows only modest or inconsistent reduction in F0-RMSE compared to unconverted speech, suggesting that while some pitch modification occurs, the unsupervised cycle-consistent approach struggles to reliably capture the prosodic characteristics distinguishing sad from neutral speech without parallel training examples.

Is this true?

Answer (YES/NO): NO